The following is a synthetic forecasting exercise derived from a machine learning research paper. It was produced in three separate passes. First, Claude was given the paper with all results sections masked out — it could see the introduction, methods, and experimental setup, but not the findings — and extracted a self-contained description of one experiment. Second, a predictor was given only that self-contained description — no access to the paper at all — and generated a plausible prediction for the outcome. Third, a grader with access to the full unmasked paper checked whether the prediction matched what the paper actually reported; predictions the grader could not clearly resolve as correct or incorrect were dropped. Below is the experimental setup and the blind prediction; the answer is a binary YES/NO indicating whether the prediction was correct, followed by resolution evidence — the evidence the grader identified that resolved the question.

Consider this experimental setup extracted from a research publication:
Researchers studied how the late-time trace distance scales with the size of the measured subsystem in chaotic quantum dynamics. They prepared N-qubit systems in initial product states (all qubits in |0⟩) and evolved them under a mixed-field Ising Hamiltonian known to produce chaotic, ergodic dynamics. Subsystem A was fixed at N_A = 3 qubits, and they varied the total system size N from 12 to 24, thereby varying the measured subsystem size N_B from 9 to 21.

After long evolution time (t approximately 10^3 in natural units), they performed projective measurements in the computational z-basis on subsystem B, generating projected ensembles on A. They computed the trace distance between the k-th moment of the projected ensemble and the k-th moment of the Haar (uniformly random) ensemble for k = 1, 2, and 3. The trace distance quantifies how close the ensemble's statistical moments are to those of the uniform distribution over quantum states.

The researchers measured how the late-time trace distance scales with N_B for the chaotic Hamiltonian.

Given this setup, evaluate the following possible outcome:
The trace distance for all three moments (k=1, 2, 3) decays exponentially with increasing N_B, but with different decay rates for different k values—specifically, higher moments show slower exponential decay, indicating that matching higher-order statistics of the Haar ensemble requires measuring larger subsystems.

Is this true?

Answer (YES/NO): NO